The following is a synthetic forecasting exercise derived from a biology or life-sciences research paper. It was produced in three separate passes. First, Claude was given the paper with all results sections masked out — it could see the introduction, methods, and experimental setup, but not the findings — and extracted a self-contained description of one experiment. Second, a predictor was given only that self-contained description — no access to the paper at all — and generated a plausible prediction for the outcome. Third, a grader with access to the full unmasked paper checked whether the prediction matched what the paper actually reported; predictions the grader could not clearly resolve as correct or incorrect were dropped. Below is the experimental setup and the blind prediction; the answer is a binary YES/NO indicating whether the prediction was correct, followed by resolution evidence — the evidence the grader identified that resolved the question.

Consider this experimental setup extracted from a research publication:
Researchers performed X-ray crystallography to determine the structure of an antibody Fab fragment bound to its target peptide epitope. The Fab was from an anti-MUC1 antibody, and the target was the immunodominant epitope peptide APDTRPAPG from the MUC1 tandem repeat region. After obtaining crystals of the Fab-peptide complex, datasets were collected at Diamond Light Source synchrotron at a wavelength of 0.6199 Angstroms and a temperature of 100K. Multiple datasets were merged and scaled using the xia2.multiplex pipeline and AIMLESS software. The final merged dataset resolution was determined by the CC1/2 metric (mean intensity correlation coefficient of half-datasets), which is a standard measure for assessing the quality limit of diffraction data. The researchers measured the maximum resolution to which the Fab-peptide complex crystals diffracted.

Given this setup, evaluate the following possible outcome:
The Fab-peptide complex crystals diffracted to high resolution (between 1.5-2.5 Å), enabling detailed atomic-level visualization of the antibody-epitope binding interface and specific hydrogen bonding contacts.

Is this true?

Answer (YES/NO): YES